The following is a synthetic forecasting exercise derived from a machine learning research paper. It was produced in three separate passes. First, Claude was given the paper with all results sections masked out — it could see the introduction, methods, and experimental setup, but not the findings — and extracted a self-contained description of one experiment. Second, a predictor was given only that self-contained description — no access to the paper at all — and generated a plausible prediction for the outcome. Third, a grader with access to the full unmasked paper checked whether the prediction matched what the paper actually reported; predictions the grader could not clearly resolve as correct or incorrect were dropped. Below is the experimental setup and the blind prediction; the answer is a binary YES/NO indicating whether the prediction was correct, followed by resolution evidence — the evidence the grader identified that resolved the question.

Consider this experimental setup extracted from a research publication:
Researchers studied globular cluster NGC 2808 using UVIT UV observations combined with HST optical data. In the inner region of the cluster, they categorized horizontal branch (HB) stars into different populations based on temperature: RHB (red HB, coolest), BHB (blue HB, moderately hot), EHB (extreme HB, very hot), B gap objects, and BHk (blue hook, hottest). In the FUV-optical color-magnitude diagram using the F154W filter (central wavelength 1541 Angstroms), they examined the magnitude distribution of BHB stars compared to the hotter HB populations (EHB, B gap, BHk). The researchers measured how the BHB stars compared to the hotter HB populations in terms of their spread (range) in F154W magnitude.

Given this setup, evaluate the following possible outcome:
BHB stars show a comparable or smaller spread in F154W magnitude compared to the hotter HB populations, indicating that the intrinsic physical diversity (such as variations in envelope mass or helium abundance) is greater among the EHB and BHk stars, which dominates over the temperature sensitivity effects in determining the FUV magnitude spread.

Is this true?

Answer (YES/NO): YES